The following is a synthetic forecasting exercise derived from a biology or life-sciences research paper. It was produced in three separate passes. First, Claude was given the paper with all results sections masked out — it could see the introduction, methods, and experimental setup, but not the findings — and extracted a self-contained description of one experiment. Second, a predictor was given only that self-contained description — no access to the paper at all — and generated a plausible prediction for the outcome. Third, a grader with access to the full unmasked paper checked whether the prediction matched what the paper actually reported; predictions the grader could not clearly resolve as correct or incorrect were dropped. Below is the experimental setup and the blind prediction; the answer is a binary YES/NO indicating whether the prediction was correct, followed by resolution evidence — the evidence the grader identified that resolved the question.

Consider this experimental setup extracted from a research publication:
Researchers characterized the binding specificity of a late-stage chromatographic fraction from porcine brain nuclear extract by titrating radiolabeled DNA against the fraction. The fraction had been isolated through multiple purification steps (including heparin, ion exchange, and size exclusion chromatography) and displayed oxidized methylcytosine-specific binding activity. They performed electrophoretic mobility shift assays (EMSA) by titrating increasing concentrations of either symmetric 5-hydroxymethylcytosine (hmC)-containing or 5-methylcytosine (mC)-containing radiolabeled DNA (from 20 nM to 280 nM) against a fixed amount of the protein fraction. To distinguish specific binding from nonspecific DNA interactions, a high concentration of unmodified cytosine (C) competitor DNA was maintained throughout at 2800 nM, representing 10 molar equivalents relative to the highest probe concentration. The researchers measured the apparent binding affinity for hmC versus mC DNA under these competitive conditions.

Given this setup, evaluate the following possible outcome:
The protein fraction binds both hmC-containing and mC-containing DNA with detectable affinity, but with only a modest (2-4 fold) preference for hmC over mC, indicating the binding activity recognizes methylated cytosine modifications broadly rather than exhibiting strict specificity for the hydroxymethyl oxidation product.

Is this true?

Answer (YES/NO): NO